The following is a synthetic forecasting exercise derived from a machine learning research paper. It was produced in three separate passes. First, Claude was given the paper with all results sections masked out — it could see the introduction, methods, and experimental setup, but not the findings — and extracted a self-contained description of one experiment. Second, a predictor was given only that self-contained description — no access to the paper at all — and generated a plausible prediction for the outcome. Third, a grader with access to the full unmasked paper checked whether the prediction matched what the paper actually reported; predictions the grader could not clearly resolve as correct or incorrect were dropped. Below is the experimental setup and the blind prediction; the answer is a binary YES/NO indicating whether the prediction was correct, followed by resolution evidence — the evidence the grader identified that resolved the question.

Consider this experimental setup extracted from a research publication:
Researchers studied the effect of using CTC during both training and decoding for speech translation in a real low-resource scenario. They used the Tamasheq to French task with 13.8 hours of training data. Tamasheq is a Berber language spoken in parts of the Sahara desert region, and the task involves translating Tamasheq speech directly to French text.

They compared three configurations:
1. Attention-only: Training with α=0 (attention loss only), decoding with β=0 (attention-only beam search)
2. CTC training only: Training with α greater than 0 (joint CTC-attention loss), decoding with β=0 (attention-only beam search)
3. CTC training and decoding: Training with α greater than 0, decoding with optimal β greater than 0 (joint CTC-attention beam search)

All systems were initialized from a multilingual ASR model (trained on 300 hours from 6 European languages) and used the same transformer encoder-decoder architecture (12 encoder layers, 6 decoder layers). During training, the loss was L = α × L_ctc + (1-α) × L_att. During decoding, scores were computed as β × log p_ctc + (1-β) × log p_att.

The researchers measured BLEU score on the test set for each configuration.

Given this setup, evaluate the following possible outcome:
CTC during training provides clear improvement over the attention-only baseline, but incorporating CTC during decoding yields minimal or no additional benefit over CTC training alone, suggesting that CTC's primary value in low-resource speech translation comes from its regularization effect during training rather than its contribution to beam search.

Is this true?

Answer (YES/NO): NO